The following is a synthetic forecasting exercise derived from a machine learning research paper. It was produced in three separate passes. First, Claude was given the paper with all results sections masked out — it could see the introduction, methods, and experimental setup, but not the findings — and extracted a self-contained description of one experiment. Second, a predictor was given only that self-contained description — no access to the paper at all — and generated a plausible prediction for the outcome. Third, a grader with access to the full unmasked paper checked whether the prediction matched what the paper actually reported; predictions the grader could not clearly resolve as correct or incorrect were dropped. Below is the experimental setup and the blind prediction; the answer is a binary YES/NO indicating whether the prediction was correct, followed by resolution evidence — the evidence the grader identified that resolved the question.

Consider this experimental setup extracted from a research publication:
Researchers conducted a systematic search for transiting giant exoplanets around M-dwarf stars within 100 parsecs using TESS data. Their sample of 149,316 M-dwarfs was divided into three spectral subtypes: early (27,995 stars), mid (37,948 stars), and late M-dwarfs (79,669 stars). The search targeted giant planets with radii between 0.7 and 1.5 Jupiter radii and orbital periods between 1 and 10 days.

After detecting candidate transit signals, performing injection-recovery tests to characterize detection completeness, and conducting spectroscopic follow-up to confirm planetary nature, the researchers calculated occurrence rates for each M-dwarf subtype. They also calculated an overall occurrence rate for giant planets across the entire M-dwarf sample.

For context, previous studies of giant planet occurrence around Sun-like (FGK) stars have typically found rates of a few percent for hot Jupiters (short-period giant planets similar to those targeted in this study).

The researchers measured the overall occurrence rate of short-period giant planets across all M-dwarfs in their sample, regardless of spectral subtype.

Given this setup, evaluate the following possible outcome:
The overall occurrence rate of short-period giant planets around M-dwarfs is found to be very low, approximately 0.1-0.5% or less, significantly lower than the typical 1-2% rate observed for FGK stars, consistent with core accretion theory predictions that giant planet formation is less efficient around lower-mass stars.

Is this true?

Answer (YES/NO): YES